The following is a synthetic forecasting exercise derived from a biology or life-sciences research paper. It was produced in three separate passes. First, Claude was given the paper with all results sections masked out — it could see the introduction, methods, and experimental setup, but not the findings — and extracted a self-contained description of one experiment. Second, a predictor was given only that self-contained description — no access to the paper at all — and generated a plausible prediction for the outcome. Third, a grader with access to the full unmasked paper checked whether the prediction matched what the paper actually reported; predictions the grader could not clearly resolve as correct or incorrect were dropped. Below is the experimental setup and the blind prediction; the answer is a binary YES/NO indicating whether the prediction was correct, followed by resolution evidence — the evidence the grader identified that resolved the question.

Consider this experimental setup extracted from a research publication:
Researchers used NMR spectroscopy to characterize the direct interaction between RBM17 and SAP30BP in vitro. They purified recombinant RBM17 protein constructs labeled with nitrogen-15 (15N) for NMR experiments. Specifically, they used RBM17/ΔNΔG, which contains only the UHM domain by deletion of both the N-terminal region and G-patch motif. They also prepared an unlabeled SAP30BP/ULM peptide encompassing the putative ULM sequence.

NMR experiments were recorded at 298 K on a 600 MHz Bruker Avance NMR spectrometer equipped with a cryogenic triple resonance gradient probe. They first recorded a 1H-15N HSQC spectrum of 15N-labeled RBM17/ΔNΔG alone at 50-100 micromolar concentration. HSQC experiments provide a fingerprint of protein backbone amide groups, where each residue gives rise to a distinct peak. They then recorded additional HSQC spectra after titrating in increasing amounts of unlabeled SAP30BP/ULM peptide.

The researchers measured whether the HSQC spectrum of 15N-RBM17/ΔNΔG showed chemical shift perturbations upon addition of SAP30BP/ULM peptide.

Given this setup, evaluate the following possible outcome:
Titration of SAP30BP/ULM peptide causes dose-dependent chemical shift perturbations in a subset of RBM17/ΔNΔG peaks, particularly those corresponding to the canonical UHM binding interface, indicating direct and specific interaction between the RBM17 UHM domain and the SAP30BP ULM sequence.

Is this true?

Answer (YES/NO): YES